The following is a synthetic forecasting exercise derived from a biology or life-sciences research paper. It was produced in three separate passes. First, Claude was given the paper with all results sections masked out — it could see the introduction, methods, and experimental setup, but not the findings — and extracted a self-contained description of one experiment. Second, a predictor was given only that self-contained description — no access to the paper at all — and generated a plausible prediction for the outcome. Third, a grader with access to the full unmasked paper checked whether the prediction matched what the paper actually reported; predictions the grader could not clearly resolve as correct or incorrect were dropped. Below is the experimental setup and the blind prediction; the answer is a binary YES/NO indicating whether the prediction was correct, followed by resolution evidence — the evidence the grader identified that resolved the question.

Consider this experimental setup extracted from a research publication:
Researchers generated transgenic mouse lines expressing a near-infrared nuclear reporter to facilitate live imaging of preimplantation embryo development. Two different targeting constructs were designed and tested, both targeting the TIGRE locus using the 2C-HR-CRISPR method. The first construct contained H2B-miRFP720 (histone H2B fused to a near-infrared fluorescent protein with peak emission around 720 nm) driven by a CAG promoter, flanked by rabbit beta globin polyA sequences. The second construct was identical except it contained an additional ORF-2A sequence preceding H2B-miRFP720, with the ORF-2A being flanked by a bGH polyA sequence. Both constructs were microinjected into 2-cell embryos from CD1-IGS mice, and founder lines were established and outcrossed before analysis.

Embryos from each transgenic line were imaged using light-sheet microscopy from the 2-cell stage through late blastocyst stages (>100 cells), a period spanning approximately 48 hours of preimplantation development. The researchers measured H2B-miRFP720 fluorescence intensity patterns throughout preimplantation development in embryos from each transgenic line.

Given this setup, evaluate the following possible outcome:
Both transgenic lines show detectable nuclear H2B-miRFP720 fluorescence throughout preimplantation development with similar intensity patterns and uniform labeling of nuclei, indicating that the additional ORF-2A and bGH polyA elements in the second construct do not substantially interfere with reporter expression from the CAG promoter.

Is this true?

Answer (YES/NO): NO